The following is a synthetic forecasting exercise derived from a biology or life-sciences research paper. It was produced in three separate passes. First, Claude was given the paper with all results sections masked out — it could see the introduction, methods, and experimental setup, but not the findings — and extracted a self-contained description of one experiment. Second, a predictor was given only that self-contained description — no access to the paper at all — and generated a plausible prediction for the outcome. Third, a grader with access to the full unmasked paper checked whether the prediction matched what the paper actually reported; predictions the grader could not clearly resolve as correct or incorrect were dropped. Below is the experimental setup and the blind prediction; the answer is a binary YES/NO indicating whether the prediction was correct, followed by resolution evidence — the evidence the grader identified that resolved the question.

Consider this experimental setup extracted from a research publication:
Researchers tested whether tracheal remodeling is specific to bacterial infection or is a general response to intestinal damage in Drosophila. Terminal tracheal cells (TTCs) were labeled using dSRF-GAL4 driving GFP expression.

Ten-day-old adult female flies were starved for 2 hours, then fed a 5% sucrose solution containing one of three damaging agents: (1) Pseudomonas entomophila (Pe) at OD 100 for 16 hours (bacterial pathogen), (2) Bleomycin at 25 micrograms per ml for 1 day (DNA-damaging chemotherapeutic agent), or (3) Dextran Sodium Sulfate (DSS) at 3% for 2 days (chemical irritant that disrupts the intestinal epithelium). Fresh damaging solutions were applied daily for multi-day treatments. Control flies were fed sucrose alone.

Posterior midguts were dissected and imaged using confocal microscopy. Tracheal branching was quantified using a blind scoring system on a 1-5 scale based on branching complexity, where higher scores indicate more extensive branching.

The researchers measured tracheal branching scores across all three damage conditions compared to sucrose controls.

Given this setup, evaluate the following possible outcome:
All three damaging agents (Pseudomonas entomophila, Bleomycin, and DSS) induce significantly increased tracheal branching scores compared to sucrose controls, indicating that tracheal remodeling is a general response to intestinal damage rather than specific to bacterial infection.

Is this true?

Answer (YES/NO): YES